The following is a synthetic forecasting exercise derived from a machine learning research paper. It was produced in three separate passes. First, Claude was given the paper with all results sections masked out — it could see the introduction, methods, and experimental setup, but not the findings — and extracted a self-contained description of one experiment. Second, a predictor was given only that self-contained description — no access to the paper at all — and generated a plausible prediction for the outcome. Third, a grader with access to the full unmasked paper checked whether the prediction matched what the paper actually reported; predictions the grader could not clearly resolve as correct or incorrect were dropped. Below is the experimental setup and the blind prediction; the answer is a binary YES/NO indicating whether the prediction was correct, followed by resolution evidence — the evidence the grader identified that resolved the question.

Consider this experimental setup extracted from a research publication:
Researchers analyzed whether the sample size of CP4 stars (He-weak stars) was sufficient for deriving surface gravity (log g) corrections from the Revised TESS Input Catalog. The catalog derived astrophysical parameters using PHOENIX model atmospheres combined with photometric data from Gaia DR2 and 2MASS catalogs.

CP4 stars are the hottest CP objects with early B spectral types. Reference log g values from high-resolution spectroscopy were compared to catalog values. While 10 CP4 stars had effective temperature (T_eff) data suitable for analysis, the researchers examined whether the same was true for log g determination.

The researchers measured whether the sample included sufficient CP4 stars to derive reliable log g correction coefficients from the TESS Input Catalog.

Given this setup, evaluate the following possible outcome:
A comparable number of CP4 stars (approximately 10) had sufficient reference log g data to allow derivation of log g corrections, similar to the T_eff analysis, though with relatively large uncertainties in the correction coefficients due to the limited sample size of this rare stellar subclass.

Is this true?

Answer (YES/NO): NO